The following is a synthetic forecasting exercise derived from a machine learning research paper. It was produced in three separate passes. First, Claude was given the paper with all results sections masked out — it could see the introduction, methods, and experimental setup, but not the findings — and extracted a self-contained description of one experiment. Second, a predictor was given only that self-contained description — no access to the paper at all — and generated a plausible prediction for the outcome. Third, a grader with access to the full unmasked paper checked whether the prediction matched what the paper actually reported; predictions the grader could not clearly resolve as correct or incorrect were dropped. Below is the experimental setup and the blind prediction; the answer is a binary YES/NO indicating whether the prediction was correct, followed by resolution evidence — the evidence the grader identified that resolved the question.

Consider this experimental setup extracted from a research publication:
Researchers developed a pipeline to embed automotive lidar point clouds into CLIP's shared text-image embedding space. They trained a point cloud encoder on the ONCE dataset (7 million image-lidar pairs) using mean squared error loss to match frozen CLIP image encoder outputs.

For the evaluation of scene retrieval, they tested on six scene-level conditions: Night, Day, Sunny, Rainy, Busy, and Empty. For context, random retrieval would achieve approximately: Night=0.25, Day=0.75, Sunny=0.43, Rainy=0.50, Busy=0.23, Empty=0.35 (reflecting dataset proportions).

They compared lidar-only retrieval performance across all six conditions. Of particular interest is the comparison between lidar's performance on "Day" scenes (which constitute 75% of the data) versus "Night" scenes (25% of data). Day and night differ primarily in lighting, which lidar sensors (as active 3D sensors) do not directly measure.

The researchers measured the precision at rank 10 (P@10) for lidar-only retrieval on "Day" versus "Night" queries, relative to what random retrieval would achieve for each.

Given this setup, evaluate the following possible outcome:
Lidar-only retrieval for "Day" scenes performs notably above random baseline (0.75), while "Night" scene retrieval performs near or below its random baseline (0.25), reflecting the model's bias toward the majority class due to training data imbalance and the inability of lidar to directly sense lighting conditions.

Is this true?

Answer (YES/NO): YES